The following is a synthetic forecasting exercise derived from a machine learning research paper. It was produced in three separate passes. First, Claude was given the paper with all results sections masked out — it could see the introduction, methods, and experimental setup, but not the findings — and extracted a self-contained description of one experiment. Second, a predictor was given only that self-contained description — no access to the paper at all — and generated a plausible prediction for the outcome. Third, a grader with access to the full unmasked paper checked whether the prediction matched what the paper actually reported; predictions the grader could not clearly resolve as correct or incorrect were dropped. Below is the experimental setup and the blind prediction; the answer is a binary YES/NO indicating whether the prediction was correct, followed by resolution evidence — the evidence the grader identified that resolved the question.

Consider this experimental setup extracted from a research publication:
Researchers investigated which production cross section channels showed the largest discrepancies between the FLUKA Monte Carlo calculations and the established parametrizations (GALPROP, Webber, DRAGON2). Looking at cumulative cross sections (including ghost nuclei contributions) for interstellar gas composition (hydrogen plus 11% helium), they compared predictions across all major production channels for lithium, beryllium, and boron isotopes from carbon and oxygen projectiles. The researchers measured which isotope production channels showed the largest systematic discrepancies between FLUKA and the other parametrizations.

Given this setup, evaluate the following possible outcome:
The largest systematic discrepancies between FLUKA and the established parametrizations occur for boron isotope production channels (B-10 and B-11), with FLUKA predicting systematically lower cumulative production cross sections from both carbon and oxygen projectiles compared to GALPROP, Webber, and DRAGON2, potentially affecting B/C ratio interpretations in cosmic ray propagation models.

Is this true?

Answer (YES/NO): NO